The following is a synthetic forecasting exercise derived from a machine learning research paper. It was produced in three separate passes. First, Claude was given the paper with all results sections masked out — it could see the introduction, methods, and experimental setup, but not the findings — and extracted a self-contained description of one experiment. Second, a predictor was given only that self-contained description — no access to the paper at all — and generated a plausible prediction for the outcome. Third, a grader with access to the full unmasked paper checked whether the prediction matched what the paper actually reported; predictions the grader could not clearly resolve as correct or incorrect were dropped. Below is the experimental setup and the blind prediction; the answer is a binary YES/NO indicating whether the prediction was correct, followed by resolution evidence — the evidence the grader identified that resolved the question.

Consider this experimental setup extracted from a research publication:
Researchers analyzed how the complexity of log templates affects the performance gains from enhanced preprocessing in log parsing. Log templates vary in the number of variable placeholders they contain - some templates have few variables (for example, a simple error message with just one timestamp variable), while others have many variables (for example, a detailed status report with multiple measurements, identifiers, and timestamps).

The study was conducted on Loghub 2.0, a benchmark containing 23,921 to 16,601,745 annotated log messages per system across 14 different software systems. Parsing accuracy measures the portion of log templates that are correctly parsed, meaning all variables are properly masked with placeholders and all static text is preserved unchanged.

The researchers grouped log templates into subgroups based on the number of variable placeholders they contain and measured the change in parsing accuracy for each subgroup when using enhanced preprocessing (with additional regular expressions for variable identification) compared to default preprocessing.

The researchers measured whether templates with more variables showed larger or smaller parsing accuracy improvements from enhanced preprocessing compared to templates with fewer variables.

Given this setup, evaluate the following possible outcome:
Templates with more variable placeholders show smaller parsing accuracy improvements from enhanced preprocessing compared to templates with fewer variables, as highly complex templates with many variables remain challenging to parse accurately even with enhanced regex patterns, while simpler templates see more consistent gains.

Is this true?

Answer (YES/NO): NO